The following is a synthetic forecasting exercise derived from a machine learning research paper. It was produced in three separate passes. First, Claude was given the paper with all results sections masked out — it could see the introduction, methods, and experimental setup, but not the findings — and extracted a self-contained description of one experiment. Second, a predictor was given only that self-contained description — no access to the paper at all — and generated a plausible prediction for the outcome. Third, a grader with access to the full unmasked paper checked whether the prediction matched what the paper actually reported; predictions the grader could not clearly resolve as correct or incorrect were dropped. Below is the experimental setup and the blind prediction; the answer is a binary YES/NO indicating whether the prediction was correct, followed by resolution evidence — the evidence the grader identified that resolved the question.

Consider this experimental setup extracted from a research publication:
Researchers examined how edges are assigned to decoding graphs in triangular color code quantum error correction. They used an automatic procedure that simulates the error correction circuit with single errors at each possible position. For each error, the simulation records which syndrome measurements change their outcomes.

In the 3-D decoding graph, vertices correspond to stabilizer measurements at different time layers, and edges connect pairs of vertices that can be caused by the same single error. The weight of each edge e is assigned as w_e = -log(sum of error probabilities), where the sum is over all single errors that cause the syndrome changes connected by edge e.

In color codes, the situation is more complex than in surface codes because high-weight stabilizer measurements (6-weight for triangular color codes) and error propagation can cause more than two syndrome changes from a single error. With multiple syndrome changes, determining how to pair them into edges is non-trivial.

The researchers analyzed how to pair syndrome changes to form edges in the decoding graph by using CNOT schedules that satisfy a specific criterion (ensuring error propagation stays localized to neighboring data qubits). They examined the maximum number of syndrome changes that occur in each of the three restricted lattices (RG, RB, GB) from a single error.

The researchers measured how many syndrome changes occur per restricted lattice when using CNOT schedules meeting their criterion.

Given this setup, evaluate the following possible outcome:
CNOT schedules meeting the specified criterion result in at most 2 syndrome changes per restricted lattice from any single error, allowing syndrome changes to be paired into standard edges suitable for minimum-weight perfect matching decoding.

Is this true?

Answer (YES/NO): NO